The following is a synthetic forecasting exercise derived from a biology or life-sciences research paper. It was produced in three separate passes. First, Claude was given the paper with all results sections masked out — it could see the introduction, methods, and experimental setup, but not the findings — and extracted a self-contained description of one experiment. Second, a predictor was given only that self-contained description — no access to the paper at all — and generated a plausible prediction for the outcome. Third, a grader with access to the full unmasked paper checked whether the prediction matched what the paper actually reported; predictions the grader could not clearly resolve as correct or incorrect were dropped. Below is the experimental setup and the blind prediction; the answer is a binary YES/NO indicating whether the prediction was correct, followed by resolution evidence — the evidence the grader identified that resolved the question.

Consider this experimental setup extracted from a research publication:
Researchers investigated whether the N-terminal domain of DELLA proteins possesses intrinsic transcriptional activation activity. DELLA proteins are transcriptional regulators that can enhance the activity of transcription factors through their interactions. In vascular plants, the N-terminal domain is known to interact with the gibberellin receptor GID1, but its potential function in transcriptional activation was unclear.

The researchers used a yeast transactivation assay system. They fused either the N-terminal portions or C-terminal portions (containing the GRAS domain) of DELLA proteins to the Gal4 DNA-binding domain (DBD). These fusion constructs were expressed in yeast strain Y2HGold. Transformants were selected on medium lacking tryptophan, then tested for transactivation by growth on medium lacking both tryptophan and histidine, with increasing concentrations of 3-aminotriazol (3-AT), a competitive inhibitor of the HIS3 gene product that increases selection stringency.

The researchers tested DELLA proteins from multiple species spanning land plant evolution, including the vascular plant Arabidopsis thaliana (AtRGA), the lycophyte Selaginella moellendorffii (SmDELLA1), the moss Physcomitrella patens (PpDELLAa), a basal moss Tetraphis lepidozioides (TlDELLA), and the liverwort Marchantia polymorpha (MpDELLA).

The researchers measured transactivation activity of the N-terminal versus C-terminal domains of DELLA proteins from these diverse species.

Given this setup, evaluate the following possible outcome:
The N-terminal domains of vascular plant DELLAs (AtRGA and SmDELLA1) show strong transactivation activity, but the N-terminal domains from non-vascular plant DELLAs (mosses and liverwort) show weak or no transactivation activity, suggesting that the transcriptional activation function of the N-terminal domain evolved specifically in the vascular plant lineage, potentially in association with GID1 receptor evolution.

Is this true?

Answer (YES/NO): NO